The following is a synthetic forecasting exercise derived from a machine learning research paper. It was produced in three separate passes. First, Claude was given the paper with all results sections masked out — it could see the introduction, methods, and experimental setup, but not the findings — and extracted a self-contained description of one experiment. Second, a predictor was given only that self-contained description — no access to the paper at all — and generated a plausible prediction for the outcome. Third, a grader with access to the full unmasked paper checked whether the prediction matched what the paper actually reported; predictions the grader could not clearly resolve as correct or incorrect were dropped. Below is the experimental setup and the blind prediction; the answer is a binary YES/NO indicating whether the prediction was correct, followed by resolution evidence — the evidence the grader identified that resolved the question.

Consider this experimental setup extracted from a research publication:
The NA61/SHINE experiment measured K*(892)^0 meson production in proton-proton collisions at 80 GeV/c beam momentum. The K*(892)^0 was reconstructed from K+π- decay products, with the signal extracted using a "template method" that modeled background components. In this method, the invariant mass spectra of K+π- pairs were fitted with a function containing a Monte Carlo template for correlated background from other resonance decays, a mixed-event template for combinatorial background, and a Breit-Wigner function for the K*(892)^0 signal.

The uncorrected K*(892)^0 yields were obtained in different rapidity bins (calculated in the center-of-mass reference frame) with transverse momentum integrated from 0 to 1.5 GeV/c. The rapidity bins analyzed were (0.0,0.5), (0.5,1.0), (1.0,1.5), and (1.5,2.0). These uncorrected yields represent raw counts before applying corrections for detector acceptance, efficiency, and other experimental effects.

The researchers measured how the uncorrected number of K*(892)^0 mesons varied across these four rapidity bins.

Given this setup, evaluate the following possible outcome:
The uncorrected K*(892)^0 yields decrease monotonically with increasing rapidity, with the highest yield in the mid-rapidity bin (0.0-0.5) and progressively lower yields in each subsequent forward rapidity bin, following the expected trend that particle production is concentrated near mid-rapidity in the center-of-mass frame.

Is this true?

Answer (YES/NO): NO